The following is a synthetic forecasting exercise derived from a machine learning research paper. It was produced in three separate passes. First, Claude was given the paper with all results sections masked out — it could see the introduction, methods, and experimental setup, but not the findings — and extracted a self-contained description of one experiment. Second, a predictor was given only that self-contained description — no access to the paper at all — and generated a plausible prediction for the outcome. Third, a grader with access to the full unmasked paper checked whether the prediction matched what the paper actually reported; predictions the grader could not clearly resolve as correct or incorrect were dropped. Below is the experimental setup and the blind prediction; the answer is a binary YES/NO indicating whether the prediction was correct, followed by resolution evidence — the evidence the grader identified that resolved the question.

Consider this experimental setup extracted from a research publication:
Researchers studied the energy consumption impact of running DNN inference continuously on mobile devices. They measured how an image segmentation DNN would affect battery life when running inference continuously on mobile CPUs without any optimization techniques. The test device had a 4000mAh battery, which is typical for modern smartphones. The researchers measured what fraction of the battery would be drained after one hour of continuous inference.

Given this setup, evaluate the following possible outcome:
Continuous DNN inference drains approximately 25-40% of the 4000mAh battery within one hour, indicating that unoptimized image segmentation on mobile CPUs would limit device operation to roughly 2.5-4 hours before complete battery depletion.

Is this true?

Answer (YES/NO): NO